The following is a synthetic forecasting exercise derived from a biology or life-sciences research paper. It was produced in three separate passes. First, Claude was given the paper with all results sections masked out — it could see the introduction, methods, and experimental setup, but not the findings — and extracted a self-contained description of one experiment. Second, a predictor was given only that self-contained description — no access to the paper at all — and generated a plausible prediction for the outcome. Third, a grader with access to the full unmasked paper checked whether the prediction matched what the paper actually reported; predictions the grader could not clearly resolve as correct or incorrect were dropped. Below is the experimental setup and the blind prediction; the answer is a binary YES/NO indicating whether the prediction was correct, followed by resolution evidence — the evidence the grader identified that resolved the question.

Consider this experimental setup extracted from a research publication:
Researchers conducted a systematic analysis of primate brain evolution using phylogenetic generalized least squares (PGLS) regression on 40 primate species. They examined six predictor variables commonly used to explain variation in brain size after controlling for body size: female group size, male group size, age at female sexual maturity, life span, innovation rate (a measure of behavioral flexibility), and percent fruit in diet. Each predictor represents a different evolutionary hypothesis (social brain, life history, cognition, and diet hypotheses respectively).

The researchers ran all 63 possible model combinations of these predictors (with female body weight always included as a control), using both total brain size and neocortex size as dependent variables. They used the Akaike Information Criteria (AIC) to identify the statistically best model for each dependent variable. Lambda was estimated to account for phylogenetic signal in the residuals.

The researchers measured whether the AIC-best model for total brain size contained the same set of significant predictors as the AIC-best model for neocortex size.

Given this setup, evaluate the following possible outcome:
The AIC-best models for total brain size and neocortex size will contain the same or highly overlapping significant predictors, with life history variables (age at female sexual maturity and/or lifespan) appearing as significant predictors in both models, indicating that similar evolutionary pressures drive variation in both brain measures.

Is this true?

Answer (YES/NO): YES